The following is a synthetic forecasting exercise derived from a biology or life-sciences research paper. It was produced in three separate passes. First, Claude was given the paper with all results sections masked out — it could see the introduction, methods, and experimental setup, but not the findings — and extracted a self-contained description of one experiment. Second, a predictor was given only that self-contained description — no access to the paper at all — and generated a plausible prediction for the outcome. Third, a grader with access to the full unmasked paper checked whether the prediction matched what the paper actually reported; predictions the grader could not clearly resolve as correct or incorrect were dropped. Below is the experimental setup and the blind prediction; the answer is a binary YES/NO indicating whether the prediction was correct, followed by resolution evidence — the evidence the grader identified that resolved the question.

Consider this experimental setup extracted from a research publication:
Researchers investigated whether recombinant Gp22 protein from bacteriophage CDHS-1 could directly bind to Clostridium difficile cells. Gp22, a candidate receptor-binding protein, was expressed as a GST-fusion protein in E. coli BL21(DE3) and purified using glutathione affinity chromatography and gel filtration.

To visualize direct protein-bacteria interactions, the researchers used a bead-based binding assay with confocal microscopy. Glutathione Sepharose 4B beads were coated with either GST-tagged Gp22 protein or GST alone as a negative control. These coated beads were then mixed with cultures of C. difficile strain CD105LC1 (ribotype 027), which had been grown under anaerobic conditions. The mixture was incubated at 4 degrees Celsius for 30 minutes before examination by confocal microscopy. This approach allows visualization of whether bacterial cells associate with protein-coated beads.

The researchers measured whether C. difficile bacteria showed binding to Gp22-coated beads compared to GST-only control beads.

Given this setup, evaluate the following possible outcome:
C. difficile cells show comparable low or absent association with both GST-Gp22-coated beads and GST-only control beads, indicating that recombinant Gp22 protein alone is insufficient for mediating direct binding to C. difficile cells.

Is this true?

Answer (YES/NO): NO